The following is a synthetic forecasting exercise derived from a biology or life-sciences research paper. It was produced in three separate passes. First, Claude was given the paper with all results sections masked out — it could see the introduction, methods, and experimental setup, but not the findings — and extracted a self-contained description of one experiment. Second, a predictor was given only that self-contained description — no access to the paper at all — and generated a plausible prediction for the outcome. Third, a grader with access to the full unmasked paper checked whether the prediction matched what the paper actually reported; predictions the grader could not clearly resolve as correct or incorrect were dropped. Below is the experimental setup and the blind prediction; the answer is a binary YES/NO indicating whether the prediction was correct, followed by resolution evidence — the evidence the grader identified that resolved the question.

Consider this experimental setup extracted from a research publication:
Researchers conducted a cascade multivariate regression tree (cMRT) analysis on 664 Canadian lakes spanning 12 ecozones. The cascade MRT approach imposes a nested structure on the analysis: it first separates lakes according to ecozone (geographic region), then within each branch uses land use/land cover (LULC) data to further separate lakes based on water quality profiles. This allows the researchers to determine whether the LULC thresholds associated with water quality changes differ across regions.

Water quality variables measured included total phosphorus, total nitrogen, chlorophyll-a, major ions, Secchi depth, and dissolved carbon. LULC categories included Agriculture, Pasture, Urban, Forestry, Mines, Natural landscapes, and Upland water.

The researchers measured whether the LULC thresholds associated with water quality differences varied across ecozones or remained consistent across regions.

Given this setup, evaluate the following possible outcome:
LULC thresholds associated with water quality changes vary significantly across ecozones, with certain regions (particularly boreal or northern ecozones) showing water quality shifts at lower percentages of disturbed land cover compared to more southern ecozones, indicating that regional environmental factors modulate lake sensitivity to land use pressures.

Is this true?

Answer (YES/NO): NO